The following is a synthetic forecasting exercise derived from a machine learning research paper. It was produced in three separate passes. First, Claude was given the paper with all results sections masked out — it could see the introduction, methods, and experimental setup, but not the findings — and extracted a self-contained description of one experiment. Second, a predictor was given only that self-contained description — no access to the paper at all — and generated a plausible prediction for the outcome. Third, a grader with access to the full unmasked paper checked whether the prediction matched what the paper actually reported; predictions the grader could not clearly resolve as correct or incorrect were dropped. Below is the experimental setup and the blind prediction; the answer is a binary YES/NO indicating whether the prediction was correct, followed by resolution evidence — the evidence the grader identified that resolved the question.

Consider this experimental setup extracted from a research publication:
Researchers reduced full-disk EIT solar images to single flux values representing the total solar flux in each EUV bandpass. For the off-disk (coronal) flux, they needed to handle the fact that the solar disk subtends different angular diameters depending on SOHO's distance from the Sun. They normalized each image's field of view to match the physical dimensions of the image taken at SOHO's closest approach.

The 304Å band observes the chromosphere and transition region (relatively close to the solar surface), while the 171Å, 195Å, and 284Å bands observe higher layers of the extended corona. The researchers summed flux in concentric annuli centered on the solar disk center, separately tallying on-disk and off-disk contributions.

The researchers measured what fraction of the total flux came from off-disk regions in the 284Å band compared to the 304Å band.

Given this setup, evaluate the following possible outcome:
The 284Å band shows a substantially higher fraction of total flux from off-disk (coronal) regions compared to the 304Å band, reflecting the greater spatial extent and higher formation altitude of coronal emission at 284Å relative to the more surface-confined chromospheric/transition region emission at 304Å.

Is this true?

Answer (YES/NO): YES